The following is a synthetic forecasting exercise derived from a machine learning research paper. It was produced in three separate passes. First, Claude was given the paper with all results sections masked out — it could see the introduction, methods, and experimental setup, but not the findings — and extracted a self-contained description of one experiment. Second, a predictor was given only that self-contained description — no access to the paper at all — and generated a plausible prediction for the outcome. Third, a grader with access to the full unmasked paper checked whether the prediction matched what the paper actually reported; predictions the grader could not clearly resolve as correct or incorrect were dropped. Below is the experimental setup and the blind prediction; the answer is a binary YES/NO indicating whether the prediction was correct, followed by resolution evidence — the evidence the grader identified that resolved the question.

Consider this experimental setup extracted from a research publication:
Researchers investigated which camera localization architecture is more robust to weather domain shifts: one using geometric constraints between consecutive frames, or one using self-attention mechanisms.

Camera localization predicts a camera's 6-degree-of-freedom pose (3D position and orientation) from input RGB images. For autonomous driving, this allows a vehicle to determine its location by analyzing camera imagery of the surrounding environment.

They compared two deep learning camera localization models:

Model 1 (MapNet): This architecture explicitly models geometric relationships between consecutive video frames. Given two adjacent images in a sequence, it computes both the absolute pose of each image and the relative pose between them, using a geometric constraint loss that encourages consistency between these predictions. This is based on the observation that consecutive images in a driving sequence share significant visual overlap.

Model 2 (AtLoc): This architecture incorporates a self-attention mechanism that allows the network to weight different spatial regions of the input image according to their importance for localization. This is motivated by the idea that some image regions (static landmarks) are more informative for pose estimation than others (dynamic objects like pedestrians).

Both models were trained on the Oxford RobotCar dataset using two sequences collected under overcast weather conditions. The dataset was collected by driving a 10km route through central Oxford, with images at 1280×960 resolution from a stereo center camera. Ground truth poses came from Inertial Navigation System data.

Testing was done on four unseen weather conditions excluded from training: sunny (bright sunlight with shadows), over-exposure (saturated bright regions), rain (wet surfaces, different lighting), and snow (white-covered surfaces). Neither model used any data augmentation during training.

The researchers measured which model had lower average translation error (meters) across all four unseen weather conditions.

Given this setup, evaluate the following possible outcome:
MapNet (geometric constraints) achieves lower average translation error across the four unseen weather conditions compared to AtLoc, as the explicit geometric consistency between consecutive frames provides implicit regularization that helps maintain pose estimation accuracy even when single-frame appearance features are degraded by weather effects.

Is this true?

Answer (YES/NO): YES